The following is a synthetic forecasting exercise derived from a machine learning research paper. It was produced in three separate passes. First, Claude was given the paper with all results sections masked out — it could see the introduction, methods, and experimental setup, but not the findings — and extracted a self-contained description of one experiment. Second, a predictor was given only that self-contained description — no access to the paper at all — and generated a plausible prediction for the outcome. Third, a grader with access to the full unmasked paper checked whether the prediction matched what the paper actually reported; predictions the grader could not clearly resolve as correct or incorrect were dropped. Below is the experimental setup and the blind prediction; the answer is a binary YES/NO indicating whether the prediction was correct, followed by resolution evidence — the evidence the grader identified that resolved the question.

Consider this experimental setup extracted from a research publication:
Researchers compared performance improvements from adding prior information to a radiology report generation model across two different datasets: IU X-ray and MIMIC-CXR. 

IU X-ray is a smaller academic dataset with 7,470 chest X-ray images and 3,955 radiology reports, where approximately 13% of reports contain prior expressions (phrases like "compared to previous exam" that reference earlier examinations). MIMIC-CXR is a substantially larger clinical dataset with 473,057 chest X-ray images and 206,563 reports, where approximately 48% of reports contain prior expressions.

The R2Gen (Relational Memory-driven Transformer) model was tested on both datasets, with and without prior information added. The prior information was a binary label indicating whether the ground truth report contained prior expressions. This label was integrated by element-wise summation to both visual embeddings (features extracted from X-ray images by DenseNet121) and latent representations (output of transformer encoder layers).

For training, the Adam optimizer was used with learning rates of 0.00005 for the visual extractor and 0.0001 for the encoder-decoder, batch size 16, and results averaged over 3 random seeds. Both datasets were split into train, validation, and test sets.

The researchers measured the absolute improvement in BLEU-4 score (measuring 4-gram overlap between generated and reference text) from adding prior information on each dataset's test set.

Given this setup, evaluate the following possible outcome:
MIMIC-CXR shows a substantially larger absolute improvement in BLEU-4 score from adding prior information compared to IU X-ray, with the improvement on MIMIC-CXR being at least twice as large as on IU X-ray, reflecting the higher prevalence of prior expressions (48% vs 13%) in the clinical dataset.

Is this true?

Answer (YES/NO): NO